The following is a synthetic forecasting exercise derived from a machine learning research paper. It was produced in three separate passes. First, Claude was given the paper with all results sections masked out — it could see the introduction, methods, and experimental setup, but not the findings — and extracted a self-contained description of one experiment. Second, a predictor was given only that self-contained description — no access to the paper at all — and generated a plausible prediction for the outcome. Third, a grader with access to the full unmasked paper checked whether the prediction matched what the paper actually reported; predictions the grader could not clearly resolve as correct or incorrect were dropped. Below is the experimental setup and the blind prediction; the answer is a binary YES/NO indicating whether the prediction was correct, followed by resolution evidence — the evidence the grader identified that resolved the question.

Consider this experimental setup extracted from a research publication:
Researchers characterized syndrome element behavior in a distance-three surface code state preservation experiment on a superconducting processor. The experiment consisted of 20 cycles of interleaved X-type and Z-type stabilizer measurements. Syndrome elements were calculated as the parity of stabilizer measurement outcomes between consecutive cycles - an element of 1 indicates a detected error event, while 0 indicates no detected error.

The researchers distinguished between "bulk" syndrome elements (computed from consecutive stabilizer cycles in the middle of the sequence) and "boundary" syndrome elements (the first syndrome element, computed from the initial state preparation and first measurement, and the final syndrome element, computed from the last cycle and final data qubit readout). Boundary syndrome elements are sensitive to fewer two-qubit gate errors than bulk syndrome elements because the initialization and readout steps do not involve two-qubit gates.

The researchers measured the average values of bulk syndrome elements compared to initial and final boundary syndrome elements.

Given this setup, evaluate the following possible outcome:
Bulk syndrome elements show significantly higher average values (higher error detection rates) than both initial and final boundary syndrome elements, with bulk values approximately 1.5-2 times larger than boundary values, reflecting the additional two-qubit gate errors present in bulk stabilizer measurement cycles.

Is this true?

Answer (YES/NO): NO